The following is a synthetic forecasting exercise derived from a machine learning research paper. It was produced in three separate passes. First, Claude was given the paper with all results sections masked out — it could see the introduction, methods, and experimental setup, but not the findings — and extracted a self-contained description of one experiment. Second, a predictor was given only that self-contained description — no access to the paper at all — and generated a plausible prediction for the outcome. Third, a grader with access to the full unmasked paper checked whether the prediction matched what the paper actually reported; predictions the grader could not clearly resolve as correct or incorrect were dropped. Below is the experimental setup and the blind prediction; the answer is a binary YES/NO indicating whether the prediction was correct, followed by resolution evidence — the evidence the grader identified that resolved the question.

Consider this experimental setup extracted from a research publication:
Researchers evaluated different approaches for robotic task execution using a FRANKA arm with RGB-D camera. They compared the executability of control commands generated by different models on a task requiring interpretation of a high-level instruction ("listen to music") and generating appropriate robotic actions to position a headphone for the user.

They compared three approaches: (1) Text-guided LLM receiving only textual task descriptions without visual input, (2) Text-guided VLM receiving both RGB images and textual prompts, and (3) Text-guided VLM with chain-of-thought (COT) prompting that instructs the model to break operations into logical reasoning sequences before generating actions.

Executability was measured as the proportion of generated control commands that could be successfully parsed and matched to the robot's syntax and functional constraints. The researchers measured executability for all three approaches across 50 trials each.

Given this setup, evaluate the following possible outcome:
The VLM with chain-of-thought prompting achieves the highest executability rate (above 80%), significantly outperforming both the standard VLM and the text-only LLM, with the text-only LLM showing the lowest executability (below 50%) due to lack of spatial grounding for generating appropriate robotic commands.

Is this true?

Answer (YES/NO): NO